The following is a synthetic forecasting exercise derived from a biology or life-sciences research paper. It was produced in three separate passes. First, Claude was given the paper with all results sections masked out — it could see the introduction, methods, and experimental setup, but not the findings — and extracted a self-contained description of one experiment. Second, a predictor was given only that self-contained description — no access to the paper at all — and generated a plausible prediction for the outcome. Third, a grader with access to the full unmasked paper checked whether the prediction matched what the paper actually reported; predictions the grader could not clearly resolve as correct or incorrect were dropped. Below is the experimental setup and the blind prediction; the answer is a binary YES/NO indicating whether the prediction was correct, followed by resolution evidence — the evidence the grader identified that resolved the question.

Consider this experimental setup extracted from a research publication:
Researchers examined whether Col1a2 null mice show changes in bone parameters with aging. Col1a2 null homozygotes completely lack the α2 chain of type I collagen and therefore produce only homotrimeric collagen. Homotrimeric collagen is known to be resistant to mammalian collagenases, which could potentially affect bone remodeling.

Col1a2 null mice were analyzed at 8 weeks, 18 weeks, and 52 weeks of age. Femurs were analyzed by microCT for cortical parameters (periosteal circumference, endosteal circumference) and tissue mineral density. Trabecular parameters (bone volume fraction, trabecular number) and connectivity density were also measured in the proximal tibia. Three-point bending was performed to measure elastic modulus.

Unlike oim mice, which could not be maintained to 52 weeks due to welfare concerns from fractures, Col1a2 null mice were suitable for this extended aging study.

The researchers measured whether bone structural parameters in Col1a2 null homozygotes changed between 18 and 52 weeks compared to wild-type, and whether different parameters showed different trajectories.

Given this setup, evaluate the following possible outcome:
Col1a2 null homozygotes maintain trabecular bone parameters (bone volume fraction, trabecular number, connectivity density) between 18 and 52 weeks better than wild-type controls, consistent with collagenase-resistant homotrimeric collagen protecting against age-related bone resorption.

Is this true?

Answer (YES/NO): YES